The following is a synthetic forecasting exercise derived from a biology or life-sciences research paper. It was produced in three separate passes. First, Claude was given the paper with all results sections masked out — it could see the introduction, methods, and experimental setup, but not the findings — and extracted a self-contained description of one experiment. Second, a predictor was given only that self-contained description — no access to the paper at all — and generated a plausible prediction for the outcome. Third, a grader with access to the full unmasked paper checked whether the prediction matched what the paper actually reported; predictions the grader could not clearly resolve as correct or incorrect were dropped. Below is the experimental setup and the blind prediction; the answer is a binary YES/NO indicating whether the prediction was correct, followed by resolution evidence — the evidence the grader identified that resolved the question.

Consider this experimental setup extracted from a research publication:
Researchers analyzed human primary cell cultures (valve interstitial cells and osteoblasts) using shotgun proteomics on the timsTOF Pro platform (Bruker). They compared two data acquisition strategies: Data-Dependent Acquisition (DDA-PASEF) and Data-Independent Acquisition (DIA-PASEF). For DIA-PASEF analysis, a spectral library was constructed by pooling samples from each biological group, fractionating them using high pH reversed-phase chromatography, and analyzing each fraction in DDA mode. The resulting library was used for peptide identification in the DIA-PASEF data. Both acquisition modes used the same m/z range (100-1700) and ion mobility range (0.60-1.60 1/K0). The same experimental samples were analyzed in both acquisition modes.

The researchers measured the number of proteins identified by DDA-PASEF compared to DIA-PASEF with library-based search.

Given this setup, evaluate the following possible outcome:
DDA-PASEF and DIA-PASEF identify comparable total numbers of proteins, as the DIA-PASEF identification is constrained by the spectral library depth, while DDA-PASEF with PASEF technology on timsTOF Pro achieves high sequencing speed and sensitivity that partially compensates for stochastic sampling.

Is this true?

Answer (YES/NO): NO